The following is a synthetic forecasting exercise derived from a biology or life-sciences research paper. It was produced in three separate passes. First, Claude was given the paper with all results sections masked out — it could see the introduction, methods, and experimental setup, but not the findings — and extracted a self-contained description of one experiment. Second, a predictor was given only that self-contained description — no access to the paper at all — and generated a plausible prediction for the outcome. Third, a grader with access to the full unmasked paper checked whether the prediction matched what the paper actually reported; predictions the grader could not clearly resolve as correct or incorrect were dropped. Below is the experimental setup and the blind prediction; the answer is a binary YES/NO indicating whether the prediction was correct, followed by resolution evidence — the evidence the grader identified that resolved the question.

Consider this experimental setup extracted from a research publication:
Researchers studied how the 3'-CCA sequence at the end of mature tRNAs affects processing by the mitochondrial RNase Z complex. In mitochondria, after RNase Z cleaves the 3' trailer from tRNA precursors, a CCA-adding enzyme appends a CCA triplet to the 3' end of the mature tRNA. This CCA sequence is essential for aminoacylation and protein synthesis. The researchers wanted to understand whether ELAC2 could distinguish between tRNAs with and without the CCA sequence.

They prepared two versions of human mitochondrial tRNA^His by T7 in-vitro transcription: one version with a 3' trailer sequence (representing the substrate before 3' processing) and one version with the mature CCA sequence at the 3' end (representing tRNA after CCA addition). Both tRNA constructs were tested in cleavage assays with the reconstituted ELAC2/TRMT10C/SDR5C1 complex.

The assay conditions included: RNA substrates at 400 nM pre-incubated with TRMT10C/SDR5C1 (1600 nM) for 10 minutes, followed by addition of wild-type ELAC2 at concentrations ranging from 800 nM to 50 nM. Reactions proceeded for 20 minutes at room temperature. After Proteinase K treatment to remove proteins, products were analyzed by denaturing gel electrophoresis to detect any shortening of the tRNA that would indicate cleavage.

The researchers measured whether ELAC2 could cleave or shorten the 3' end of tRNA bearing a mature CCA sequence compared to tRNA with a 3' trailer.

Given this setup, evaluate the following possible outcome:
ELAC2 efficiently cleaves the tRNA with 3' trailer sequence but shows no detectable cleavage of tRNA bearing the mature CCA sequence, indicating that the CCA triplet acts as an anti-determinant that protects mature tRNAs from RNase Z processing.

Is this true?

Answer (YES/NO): NO